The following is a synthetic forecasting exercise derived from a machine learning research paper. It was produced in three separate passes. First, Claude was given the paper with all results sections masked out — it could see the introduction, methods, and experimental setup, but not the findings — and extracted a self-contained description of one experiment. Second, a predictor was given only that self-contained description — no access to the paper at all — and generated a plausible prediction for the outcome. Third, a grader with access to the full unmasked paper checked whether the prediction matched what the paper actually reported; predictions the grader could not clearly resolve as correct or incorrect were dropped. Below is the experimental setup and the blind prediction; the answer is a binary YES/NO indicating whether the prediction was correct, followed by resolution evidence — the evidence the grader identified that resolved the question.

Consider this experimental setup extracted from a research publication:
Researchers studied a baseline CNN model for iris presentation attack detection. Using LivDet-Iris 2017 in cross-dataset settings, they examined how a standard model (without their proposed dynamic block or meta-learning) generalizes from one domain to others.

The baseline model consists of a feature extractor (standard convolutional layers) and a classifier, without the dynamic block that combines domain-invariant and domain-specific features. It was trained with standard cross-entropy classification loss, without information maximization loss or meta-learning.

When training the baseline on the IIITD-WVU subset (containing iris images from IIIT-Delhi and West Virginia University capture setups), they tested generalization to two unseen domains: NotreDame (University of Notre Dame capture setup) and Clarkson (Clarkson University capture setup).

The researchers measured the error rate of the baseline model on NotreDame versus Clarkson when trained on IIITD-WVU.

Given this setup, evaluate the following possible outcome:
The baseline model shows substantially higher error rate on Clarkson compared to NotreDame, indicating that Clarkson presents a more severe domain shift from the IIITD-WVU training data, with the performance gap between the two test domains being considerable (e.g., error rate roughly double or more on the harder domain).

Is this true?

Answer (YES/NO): YES